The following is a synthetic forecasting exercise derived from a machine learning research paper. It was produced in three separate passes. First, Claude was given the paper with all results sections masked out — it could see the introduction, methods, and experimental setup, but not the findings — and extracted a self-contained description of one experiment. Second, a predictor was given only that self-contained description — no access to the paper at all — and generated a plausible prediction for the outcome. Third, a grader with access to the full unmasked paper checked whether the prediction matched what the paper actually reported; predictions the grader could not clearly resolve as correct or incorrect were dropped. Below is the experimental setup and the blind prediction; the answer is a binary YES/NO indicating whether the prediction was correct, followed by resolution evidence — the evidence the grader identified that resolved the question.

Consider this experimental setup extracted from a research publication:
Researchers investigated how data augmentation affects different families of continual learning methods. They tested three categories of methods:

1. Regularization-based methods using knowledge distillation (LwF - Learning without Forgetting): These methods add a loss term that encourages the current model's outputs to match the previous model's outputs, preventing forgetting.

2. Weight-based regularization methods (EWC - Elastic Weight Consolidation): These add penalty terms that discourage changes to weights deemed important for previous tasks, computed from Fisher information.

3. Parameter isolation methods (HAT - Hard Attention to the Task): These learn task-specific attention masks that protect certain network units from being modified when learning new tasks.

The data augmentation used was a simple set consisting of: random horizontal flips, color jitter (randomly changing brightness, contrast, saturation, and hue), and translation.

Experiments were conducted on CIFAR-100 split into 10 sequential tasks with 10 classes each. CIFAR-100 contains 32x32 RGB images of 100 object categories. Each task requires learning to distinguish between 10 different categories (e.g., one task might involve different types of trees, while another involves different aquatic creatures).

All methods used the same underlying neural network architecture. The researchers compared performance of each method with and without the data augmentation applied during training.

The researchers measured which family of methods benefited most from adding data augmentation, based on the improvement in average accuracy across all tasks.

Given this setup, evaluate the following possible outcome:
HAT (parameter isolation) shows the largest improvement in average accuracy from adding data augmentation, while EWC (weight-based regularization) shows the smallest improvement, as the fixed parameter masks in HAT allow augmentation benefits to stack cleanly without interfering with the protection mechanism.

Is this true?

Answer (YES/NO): NO